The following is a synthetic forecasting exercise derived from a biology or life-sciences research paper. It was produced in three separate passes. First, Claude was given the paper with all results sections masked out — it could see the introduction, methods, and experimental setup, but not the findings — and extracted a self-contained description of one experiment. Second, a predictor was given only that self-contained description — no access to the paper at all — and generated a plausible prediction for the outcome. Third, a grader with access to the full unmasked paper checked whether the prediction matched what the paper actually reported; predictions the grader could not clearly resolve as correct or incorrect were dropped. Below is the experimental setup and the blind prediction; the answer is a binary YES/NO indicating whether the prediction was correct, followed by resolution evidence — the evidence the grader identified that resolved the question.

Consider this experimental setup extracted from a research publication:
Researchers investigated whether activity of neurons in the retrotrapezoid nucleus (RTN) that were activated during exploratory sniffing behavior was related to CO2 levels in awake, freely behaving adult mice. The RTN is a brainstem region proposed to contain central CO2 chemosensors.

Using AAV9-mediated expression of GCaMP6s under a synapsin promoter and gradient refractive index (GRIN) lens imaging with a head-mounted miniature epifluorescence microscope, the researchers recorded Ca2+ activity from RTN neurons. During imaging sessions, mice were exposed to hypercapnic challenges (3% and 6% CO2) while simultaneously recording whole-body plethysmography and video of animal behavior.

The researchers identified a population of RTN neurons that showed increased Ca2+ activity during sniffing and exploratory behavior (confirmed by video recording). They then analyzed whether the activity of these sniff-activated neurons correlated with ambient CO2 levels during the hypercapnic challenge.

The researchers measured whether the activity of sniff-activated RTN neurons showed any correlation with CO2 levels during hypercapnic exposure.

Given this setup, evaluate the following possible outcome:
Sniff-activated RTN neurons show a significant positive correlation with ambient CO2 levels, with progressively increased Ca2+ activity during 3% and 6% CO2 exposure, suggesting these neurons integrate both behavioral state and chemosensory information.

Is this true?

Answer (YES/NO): NO